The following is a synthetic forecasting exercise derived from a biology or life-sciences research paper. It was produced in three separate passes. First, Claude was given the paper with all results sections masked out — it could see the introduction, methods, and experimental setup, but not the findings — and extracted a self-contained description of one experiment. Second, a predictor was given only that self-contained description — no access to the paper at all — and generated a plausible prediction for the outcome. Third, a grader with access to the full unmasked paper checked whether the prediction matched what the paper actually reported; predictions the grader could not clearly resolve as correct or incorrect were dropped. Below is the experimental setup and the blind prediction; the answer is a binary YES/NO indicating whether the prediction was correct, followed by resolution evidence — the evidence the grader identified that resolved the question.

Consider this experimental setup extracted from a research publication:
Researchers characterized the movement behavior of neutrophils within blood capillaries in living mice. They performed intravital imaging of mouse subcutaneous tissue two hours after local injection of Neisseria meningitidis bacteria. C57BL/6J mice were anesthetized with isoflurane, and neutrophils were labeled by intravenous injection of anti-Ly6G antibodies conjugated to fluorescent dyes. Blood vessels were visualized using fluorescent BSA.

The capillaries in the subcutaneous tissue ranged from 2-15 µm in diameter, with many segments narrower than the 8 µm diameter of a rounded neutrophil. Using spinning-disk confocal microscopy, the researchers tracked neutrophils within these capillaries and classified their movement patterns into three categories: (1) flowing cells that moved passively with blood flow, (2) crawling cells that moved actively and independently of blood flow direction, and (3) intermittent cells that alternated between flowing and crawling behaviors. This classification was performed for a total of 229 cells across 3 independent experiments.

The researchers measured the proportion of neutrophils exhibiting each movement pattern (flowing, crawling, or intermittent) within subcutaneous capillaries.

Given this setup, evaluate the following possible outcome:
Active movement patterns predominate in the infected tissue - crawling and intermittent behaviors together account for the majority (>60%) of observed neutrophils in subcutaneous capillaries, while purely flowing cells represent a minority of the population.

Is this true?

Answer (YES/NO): YES